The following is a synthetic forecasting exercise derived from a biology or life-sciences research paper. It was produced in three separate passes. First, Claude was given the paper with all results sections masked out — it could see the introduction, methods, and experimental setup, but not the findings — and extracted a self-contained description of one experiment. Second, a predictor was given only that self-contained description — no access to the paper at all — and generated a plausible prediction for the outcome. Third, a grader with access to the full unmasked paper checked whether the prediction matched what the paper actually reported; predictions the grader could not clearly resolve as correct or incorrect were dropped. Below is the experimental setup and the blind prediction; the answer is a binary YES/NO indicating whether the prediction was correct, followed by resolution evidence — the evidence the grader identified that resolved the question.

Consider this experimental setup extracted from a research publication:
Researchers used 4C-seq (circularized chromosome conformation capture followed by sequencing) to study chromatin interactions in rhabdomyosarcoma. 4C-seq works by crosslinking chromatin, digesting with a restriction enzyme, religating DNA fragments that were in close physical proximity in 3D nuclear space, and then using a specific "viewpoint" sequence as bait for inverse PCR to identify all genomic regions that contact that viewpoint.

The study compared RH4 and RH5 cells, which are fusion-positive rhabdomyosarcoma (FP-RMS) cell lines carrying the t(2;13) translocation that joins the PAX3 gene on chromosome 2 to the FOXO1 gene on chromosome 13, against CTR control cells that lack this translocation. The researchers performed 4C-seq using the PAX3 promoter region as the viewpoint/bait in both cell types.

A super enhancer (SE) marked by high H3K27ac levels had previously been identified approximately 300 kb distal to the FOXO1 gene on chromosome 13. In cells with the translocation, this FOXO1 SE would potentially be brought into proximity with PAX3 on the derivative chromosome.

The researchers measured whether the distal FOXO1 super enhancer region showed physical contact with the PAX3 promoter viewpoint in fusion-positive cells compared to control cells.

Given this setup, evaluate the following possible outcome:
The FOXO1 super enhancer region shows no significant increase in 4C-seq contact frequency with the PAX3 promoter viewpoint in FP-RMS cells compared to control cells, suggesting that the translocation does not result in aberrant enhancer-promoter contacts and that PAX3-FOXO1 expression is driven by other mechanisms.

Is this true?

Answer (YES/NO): NO